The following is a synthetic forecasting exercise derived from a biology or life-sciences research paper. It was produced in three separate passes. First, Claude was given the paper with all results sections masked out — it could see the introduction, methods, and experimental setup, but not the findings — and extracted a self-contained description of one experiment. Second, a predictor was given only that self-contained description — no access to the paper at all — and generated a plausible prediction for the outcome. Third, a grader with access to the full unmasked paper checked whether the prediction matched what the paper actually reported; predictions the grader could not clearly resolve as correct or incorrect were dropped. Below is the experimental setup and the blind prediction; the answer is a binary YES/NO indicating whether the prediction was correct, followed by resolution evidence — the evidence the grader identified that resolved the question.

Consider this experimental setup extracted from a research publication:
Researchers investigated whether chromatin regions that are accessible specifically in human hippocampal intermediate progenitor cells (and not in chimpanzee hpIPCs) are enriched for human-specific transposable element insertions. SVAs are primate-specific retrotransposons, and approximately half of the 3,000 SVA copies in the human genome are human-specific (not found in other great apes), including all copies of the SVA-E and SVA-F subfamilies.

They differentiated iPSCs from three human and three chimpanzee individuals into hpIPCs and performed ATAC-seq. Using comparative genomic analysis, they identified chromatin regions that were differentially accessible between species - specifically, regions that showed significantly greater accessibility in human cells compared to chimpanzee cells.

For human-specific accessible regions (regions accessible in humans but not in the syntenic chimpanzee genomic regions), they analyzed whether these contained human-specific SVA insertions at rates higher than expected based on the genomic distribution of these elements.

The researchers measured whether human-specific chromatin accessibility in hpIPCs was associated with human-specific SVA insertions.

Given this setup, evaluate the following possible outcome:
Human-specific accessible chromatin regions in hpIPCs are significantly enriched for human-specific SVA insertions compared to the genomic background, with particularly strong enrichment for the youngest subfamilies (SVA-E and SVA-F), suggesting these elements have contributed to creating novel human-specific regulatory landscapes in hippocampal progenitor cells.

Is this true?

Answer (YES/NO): NO